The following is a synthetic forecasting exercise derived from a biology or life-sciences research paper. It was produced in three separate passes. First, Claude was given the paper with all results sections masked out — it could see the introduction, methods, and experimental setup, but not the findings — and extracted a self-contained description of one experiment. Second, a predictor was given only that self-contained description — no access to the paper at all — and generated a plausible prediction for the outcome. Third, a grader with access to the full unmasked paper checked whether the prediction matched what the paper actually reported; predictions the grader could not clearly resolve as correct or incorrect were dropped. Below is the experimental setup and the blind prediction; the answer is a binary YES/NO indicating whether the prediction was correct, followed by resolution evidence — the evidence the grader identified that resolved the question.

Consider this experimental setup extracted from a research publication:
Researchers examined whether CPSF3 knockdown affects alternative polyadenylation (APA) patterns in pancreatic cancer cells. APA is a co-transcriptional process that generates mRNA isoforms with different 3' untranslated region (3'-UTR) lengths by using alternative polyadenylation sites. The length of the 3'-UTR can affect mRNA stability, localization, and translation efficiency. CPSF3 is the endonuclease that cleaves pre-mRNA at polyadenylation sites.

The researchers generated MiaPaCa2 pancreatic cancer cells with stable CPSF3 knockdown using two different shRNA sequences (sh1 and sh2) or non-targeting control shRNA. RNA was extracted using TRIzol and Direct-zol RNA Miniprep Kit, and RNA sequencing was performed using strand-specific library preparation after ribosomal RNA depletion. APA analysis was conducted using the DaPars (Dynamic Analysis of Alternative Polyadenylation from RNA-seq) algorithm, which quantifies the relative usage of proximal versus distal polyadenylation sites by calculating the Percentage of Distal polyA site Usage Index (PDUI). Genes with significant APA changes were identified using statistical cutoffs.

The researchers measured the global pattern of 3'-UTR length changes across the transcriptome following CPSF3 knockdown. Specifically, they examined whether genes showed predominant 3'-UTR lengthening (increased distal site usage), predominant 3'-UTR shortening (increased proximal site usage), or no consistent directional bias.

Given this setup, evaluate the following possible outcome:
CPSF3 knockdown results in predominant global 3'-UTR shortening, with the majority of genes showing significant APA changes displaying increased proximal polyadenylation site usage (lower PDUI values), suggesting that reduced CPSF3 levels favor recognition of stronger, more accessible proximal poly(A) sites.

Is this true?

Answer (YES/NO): YES